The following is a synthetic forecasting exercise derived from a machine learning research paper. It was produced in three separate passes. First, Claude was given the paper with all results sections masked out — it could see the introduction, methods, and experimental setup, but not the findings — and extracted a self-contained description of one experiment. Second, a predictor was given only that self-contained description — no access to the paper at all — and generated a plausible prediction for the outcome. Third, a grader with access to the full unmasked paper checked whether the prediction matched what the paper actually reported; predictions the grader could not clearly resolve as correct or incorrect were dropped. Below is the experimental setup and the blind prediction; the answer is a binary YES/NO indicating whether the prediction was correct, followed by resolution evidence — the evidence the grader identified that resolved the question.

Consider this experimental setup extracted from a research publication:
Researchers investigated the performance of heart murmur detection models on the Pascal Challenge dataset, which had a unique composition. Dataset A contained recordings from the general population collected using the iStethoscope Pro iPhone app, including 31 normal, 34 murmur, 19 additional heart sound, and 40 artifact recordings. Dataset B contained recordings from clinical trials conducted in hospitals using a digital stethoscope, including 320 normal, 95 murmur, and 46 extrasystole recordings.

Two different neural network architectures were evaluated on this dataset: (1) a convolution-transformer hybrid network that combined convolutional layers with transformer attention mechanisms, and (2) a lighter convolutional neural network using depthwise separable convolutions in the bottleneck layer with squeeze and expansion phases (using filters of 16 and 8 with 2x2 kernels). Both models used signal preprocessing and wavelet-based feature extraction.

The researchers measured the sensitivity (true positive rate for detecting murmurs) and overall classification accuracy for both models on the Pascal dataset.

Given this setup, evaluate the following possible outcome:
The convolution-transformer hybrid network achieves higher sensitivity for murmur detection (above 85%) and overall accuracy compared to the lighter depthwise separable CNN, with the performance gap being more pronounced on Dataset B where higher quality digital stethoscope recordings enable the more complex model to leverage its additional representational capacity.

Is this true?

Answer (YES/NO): NO